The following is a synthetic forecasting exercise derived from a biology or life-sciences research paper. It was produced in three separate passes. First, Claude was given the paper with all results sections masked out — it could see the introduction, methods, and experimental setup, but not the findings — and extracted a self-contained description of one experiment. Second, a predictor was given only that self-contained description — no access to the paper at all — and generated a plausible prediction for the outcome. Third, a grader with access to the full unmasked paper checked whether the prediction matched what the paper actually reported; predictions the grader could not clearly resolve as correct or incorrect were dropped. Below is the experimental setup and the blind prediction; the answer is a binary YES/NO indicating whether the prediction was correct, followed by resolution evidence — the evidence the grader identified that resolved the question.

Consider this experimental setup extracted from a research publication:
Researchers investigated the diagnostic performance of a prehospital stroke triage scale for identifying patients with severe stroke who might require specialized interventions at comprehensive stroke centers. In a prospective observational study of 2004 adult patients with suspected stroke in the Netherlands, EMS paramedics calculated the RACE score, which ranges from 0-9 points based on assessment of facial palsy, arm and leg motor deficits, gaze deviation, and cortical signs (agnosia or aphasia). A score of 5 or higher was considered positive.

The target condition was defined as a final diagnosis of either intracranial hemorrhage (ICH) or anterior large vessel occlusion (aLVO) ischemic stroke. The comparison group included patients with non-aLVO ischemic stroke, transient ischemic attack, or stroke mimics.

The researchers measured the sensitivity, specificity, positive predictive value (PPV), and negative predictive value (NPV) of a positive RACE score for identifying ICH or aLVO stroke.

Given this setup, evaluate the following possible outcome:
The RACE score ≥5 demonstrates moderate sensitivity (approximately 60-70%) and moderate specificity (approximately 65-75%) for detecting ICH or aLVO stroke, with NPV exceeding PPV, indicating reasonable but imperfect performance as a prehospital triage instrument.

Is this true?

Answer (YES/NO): NO